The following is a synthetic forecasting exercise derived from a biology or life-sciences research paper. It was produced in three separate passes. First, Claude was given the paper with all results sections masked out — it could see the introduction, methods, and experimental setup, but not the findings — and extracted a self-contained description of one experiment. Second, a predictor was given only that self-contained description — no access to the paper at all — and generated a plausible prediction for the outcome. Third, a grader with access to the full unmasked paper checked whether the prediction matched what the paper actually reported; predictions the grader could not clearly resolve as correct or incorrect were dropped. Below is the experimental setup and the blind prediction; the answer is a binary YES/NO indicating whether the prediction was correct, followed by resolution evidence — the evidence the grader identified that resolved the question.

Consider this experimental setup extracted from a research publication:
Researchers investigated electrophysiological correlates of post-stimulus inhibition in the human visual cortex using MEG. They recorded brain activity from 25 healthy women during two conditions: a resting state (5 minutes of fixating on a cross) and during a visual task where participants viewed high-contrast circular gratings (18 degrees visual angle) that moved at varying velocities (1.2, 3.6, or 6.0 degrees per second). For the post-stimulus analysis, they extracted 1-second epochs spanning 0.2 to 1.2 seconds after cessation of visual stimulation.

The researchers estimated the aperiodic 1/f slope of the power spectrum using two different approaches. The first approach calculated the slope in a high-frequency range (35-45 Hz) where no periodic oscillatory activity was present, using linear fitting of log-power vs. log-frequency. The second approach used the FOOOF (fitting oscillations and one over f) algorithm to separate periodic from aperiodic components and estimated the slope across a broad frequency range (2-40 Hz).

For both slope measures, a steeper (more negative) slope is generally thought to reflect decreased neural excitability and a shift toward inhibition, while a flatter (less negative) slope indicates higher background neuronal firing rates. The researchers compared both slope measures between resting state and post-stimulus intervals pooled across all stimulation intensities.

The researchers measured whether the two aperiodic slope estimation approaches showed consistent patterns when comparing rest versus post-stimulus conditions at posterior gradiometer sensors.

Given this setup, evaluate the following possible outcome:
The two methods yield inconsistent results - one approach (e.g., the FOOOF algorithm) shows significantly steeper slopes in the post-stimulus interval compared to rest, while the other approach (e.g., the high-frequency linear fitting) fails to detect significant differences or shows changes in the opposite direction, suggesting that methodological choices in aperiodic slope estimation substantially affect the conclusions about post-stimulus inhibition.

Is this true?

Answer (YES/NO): NO